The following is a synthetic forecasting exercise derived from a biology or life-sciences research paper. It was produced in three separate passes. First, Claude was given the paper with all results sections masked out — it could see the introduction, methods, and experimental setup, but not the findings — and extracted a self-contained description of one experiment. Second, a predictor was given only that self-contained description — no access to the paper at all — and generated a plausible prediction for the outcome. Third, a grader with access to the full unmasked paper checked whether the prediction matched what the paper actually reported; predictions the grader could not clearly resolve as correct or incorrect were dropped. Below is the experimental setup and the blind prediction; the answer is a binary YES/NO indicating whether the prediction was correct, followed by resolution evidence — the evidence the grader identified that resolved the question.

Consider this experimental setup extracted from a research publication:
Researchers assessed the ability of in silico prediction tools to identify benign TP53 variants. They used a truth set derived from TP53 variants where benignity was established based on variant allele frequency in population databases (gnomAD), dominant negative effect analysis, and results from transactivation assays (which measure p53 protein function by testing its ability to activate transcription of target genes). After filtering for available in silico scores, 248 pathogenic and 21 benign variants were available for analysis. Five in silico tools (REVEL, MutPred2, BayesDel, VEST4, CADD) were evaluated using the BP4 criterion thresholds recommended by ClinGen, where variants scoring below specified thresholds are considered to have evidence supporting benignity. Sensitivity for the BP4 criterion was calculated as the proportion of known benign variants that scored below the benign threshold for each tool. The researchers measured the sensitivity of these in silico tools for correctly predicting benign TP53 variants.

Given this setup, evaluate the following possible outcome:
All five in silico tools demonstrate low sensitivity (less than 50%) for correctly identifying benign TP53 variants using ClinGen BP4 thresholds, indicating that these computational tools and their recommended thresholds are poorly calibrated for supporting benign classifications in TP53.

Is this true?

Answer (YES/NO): NO